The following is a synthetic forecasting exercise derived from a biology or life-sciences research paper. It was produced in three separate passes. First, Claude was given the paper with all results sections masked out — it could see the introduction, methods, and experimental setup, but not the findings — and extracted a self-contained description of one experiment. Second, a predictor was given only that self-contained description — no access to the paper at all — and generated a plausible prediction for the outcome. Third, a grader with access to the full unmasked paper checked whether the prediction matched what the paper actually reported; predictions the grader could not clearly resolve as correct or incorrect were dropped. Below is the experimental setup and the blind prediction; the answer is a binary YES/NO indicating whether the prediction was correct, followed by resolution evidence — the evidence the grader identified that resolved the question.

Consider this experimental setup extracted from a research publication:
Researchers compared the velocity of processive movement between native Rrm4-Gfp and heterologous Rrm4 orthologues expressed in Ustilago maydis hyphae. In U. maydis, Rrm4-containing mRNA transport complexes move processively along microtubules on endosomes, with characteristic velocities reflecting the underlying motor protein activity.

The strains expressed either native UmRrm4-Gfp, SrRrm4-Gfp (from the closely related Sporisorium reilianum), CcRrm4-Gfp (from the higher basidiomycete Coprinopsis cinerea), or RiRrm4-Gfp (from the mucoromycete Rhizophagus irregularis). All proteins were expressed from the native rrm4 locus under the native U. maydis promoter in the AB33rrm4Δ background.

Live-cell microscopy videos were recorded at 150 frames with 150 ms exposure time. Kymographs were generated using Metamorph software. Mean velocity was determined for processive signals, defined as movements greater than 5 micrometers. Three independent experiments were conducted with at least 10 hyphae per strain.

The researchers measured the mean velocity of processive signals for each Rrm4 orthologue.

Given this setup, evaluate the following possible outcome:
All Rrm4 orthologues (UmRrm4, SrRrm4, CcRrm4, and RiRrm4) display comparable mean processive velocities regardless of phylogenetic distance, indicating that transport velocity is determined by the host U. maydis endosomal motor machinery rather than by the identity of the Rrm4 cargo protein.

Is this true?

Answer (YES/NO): YES